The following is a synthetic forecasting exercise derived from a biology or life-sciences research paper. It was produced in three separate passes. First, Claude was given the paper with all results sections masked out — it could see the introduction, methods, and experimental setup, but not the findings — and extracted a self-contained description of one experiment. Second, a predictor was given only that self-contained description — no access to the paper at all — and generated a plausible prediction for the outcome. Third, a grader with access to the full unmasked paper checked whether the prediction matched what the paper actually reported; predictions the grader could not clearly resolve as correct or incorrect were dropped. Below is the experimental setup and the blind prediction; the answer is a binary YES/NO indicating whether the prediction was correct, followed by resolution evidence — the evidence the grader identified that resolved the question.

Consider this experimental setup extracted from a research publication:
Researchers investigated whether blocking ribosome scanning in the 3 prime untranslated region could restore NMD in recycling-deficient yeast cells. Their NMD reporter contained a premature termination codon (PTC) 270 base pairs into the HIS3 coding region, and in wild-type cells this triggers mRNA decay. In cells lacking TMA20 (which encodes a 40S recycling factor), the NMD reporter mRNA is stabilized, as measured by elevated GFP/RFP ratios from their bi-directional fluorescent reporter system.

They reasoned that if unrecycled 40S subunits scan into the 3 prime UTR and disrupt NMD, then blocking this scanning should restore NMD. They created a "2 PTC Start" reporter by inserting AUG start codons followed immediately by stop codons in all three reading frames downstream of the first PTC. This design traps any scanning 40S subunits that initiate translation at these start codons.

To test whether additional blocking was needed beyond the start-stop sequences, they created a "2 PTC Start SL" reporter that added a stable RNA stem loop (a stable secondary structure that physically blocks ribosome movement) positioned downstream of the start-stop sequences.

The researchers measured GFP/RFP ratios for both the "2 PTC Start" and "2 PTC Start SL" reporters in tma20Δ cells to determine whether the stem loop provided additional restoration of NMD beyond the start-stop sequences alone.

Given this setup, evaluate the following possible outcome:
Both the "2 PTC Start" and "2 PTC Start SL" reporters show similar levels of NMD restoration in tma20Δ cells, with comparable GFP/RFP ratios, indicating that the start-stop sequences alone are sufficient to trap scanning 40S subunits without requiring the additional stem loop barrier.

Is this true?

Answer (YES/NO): NO